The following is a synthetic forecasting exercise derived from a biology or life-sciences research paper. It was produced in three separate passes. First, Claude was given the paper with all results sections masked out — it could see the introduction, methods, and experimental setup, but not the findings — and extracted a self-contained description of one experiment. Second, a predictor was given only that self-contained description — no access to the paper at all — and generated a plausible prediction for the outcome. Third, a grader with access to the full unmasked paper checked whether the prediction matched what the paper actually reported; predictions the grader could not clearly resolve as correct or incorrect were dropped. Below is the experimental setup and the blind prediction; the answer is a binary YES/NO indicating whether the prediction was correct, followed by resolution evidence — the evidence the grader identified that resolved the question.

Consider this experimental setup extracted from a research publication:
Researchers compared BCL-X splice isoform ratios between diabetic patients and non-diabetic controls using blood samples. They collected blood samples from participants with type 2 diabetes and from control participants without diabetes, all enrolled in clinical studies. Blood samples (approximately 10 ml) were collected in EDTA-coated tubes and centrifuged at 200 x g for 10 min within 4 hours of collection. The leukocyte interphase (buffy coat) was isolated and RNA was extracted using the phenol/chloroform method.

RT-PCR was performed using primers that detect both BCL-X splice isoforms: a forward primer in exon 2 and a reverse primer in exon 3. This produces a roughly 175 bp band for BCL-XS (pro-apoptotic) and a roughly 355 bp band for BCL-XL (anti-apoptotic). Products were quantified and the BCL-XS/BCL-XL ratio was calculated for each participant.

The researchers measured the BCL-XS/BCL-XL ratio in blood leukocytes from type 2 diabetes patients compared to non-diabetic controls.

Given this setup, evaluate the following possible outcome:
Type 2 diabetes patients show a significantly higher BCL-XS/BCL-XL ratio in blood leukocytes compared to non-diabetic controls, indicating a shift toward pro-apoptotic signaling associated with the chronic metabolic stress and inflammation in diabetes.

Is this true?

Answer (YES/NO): NO